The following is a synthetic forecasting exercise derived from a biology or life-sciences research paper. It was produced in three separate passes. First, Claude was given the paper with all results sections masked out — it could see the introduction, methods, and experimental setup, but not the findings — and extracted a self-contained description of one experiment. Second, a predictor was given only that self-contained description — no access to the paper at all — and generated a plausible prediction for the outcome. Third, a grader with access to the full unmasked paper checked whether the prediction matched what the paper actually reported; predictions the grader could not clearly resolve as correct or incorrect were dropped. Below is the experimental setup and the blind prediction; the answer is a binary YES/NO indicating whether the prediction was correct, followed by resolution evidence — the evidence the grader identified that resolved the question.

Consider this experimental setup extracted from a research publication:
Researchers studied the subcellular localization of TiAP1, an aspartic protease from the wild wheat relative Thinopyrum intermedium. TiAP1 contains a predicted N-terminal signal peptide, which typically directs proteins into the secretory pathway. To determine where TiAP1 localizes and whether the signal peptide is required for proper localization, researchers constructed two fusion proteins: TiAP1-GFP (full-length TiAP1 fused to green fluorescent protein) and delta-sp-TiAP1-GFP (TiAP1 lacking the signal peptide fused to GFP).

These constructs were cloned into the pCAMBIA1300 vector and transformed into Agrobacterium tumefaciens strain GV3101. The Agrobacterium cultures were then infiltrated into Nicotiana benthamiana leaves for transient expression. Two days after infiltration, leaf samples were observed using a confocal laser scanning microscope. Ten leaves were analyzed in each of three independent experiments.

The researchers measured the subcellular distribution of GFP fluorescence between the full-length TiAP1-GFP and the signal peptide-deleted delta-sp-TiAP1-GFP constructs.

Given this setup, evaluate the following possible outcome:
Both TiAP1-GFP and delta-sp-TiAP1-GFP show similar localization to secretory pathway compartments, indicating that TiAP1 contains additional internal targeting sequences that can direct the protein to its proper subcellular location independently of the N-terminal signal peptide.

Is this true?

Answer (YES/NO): NO